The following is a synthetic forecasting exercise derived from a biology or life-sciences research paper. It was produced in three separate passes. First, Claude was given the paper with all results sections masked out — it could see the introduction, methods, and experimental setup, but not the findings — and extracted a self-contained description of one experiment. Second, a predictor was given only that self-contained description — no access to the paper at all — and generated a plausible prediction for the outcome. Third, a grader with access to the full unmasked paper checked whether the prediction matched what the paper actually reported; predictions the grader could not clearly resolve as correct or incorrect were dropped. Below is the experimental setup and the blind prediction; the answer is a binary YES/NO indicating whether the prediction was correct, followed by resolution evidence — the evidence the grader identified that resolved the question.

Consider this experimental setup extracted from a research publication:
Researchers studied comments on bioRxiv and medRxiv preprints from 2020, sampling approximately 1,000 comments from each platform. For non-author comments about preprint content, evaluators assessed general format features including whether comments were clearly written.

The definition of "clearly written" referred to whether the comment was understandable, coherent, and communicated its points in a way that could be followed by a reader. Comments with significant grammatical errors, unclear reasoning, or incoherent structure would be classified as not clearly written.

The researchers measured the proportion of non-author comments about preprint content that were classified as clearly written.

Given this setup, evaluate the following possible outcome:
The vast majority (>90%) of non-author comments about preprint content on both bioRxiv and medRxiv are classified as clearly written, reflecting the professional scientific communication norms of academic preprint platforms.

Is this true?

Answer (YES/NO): YES